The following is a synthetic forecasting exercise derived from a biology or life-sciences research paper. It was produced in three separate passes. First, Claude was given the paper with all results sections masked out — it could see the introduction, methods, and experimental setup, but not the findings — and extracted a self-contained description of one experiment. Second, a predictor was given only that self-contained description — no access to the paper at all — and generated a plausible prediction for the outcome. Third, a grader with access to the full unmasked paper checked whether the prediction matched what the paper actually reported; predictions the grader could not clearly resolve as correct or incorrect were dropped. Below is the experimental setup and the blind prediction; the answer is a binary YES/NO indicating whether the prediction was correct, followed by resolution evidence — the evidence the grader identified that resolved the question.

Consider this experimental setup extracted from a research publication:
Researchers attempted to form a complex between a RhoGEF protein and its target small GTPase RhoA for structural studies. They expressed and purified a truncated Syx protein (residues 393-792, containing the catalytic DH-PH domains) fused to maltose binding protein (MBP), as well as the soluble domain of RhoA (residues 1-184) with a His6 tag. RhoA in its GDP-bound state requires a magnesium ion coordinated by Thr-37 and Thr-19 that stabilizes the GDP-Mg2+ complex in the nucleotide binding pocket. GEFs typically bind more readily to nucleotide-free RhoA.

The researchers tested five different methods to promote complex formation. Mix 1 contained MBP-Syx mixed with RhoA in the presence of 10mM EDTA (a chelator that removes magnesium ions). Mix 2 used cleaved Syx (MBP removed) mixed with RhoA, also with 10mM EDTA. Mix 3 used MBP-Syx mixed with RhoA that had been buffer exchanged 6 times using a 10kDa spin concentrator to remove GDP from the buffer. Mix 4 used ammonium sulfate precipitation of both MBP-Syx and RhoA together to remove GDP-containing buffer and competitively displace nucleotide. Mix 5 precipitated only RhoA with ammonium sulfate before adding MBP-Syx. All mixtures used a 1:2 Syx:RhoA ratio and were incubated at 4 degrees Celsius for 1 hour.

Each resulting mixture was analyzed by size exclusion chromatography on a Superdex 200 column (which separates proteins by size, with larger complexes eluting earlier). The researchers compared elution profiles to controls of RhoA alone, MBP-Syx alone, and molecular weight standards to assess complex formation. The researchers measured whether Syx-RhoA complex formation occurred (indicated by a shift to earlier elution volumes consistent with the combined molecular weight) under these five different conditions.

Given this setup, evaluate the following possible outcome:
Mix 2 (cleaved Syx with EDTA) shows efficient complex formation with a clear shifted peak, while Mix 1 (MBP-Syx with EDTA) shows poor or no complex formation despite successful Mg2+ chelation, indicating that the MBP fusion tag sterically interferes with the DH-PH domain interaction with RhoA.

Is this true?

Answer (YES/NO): NO